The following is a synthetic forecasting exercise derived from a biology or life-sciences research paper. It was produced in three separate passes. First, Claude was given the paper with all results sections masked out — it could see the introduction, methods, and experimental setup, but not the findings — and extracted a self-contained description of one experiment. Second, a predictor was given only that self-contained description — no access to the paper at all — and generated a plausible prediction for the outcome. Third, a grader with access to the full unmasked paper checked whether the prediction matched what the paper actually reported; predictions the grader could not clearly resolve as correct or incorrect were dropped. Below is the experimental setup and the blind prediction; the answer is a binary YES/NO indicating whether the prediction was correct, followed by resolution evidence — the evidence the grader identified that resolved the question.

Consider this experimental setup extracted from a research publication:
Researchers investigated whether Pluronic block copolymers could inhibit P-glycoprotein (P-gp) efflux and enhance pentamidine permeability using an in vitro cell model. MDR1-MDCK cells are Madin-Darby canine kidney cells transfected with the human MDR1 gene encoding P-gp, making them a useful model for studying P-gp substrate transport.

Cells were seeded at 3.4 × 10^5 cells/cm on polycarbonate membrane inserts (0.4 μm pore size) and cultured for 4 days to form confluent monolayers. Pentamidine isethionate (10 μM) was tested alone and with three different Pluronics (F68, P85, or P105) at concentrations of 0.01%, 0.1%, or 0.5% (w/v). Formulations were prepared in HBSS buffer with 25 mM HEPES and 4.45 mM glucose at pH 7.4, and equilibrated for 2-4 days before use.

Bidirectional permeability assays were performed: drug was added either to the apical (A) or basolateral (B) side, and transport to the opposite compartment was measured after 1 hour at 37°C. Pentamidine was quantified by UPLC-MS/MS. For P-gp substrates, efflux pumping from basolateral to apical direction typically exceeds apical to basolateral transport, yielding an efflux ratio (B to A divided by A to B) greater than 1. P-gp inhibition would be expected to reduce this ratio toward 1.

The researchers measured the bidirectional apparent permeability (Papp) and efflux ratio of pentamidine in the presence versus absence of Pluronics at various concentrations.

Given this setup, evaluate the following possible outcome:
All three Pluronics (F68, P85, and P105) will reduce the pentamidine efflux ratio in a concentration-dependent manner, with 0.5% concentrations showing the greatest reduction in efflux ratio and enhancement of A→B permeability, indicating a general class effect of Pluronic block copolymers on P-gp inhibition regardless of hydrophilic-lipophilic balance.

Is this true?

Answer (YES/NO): NO